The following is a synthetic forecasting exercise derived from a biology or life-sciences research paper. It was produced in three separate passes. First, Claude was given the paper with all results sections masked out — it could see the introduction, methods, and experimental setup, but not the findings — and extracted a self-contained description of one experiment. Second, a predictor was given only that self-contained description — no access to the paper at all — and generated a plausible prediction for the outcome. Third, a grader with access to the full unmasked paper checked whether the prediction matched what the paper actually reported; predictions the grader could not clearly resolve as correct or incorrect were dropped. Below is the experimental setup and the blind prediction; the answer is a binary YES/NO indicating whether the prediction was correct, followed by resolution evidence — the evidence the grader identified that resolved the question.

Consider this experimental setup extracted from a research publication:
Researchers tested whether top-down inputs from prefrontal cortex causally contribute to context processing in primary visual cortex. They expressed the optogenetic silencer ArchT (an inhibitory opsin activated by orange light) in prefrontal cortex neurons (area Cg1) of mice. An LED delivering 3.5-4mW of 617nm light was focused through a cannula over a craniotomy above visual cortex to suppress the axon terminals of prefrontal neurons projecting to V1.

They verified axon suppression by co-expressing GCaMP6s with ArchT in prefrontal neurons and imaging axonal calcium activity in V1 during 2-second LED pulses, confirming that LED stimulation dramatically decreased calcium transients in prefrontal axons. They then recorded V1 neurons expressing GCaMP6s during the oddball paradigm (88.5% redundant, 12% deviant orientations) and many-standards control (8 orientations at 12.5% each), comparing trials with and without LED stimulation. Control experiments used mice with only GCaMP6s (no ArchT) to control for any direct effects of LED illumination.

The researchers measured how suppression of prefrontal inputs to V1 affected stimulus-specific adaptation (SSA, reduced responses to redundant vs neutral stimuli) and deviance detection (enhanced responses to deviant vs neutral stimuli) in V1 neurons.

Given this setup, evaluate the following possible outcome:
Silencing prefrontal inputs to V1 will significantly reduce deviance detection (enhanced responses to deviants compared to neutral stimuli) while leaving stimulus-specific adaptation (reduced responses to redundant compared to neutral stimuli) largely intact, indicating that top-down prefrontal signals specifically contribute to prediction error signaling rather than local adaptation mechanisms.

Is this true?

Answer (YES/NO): YES